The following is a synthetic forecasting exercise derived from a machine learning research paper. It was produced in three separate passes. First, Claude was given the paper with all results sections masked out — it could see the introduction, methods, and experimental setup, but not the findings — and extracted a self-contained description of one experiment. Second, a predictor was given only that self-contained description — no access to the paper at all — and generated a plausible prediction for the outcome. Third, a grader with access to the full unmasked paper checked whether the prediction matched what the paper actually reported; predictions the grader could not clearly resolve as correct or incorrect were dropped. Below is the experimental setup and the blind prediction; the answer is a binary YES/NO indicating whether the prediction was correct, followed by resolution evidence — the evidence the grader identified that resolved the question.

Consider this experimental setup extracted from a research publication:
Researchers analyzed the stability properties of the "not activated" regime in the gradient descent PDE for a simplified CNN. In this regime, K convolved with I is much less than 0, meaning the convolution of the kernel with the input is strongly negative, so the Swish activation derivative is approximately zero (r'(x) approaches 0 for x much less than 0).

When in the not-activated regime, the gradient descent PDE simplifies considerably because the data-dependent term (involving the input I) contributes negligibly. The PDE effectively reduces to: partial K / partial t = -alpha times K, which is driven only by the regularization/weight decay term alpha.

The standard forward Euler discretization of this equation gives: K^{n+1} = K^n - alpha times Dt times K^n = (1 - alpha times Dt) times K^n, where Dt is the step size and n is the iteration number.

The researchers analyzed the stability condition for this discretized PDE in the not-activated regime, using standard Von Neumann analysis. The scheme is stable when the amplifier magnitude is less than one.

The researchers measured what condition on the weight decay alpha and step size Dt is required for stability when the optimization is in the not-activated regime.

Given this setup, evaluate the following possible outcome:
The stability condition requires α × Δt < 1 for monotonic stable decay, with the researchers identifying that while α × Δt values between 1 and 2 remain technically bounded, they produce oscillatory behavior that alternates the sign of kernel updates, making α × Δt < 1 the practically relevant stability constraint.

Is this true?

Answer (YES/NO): NO